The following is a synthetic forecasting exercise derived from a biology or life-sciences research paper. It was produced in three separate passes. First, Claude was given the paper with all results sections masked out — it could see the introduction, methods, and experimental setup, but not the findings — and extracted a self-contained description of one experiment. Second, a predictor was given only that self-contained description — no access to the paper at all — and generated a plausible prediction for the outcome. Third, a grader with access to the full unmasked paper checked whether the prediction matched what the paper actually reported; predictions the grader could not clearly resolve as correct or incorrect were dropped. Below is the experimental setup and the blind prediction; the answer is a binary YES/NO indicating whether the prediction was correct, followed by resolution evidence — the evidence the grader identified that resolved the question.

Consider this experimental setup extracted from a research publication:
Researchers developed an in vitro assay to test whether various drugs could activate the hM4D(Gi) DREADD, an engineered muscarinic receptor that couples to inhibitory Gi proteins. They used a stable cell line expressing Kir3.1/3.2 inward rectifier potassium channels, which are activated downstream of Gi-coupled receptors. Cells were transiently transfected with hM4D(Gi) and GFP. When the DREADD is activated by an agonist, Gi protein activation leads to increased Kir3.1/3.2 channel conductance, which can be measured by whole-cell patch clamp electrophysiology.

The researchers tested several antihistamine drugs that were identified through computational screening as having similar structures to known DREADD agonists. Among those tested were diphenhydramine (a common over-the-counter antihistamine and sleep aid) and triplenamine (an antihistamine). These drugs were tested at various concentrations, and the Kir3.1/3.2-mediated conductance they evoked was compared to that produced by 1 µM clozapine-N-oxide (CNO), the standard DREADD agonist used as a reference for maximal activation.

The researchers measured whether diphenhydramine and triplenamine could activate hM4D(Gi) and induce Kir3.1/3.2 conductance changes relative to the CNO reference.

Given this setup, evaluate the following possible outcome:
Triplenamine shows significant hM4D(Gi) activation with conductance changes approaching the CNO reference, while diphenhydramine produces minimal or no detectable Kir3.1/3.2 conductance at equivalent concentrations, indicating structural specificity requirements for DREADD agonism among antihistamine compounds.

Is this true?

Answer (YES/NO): NO